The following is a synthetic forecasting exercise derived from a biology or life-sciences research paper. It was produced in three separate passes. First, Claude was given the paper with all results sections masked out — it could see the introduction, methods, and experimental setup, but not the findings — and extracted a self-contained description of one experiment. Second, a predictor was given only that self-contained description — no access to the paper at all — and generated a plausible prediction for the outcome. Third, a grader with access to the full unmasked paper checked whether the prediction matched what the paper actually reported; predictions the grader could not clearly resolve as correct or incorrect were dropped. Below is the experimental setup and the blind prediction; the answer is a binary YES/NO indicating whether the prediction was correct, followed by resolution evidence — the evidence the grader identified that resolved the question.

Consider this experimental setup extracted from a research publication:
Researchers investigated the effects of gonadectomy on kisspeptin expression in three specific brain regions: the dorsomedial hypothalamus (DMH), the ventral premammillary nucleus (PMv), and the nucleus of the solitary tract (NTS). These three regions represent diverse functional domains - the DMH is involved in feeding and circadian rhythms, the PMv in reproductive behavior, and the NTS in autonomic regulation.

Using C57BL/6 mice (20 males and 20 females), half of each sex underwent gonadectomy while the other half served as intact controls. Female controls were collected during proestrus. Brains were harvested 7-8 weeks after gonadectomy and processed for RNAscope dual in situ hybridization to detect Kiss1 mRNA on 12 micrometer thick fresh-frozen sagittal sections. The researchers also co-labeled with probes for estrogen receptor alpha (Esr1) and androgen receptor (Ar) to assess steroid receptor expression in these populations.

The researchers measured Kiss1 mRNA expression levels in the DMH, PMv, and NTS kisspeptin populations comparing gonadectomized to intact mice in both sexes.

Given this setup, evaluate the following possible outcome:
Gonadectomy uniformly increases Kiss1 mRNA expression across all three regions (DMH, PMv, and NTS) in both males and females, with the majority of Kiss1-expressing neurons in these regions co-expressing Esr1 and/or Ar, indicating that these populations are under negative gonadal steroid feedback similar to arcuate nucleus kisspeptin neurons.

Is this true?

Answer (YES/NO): NO